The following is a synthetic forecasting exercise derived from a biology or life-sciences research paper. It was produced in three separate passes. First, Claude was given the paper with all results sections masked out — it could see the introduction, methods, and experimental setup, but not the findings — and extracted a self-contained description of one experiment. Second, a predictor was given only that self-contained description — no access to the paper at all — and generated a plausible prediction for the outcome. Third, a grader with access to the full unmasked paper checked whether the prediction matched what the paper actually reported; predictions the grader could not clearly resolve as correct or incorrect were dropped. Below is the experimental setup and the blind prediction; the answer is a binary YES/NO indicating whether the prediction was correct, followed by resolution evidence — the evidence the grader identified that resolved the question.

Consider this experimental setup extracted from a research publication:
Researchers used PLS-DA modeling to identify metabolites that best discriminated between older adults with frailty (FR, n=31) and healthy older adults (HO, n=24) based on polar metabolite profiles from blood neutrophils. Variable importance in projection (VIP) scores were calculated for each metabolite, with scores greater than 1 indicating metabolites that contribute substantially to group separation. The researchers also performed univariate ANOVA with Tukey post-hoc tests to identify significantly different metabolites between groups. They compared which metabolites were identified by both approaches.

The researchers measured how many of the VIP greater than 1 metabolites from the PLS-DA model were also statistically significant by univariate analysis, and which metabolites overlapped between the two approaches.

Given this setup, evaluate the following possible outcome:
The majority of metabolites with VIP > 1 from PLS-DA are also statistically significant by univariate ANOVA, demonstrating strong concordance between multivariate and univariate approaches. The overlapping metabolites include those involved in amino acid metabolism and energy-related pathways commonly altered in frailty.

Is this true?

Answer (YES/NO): NO